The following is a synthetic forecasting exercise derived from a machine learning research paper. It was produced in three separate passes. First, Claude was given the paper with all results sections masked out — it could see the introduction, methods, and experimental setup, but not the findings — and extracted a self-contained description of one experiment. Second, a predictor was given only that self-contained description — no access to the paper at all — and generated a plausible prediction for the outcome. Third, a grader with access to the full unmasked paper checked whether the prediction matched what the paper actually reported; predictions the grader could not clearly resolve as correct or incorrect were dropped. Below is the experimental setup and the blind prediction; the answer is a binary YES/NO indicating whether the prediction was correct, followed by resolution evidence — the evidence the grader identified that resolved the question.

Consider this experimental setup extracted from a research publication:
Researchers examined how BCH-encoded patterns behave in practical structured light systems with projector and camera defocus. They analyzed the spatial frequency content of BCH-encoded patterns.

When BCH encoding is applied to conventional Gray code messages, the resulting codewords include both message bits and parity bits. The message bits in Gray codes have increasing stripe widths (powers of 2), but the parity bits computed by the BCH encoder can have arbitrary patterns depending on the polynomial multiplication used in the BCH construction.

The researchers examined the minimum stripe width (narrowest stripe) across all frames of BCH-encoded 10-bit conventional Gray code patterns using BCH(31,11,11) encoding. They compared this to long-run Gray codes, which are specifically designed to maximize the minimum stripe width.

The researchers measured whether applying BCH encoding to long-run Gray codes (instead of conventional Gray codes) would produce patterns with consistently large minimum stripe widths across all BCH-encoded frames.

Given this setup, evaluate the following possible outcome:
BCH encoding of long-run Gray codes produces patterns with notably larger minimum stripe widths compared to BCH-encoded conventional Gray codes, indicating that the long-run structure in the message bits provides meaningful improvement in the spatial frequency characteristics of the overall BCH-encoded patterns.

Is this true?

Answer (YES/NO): NO